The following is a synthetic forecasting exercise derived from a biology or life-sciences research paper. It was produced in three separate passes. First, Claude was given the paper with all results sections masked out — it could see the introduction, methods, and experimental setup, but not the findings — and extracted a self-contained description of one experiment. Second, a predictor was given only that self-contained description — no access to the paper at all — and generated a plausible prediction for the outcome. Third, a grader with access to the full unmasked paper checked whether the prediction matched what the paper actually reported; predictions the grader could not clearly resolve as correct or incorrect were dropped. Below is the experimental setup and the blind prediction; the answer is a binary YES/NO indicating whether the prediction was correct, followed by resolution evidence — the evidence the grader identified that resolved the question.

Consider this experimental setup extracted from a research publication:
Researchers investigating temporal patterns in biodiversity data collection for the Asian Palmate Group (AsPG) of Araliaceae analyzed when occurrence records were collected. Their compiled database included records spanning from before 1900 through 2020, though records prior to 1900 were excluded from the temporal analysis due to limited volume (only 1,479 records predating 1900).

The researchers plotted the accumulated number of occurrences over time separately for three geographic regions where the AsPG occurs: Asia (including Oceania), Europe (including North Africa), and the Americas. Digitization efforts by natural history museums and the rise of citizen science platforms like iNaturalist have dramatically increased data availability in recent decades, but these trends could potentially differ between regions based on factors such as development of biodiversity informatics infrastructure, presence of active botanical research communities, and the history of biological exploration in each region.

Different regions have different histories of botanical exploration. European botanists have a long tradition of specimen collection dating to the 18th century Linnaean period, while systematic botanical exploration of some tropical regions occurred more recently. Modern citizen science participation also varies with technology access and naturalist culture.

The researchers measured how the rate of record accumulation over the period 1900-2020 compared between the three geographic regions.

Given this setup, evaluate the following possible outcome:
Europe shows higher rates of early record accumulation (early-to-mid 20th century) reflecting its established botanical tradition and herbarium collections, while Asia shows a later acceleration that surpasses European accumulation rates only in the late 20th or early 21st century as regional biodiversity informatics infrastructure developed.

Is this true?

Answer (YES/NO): NO